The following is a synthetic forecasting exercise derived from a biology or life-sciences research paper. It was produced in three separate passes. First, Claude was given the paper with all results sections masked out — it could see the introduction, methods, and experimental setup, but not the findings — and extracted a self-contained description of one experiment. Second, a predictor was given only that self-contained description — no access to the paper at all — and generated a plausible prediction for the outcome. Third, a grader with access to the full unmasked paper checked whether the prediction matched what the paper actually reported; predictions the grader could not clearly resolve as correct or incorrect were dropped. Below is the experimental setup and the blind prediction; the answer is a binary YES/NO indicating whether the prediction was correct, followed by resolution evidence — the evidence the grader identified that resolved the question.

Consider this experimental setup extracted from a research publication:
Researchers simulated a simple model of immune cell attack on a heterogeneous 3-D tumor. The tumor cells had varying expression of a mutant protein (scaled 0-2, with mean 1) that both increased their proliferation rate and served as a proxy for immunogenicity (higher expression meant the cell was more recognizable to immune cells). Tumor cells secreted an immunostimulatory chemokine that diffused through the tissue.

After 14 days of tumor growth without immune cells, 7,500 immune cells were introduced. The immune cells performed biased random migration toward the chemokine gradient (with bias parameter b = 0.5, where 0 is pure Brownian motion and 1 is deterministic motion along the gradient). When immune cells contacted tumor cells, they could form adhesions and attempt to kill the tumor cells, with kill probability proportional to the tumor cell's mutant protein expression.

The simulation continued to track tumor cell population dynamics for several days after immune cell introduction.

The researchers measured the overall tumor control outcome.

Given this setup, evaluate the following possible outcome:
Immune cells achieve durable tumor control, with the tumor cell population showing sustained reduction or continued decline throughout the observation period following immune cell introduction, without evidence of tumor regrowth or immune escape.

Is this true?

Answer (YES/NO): NO